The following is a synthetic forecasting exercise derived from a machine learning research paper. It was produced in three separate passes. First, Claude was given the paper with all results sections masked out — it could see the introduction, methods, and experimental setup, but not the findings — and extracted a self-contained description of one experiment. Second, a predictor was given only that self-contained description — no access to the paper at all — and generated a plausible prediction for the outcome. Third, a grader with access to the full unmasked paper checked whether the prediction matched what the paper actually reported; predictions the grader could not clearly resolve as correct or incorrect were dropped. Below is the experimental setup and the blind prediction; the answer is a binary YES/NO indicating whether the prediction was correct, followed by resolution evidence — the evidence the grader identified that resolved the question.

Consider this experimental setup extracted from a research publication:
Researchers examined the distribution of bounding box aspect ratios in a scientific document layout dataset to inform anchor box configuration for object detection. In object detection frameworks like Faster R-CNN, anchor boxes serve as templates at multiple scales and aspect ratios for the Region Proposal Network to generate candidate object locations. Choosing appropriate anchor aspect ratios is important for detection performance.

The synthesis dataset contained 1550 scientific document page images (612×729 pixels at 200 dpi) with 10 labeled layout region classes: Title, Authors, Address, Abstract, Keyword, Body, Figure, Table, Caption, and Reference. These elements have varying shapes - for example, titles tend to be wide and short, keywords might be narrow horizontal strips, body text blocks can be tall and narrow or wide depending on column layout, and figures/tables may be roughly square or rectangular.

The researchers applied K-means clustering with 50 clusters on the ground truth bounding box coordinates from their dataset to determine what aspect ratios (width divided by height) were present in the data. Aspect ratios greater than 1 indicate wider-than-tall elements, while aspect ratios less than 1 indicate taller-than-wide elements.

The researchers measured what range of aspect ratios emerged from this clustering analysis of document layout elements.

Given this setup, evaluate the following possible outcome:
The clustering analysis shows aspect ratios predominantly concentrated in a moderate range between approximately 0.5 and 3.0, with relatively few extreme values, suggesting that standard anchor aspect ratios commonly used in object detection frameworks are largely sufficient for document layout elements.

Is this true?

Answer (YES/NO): NO